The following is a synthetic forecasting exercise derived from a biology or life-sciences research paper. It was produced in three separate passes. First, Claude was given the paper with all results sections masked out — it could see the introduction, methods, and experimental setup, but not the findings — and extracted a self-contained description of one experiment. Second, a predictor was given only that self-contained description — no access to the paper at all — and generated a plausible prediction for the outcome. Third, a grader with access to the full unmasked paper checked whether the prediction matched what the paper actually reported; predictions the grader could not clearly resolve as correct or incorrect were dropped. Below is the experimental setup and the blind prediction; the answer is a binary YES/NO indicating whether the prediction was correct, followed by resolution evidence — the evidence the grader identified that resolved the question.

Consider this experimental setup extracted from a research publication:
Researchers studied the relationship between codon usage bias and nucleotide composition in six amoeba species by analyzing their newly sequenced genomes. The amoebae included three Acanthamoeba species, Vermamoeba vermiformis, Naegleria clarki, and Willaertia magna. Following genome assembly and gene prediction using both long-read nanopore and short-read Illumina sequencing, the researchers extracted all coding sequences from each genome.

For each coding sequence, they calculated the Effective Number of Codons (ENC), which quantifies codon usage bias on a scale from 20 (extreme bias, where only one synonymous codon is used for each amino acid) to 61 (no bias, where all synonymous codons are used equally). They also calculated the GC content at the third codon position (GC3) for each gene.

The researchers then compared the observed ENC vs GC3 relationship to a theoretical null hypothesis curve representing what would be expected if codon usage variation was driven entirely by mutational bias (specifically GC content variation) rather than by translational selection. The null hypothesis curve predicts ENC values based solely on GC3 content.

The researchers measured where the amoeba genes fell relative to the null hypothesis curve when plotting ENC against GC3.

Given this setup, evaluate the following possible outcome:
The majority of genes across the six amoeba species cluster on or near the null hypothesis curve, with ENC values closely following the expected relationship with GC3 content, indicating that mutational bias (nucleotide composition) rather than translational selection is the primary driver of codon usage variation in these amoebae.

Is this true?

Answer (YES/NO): NO